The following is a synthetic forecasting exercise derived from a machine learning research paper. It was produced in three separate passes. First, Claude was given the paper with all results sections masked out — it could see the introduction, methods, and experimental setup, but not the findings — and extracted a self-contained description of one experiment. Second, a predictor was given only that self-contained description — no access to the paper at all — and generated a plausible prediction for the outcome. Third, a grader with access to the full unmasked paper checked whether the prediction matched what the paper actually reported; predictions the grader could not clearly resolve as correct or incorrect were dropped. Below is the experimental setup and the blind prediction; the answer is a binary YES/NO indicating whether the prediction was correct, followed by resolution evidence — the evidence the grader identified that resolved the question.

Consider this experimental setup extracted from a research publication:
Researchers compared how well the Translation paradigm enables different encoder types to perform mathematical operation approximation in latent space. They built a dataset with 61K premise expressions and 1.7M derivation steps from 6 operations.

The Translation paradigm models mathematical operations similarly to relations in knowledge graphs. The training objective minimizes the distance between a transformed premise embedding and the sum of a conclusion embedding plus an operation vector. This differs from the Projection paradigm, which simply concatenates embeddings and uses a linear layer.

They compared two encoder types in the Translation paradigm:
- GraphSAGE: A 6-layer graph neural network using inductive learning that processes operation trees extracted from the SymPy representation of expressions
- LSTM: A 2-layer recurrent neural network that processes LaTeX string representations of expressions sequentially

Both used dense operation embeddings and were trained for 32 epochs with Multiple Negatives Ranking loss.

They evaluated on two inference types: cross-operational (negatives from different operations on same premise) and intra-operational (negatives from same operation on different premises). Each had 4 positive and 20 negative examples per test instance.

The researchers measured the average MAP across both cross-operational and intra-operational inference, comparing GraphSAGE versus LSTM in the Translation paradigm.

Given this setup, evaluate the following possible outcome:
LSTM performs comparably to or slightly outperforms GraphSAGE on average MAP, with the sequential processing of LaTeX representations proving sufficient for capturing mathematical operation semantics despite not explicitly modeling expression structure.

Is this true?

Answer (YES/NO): YES